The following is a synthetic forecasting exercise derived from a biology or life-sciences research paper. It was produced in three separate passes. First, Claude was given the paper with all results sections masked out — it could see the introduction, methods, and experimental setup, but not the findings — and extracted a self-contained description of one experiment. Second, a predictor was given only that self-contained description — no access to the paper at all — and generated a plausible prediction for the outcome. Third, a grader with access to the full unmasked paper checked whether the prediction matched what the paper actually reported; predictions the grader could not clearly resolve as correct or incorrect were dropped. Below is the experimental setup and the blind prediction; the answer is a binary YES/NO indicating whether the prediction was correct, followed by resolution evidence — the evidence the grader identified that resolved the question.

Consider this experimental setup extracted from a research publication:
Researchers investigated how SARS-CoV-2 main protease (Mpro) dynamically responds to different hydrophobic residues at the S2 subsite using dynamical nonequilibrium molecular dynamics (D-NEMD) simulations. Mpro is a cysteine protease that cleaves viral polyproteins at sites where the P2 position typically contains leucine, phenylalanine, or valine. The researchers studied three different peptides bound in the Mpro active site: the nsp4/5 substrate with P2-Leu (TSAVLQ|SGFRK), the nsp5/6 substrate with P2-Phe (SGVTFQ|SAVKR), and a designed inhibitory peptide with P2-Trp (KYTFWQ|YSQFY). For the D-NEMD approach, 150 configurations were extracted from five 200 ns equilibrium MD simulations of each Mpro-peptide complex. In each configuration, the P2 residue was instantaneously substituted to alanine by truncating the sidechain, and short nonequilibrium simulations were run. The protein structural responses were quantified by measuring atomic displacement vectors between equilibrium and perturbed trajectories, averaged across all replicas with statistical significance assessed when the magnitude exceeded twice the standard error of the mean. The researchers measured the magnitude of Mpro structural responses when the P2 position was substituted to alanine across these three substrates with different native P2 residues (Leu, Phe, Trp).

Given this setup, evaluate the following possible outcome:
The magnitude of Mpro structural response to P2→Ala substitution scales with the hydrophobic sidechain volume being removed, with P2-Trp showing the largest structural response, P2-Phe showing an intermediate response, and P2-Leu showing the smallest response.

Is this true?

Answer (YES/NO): NO